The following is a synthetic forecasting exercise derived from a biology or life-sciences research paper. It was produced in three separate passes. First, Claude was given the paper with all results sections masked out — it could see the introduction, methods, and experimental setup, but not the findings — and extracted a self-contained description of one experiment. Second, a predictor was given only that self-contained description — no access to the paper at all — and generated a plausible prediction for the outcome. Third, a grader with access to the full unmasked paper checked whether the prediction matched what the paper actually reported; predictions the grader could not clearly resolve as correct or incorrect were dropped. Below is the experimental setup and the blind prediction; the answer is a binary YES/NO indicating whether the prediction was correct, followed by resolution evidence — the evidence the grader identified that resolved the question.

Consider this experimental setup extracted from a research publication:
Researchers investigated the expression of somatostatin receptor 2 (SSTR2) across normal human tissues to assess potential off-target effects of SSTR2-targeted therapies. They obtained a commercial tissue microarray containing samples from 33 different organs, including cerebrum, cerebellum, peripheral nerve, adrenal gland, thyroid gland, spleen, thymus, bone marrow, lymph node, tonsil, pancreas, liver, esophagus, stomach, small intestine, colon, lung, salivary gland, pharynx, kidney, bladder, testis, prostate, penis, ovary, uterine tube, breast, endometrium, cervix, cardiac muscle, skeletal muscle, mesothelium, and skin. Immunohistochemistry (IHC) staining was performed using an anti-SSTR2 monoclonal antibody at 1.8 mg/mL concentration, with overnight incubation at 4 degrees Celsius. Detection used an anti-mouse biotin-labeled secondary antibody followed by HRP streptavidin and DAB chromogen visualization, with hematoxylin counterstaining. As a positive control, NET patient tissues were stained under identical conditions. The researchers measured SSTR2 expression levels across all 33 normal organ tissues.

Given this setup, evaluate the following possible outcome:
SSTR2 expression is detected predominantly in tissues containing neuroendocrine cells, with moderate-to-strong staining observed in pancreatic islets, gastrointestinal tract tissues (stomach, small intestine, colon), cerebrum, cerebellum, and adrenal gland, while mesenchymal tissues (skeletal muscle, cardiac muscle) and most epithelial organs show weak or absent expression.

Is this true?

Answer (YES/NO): NO